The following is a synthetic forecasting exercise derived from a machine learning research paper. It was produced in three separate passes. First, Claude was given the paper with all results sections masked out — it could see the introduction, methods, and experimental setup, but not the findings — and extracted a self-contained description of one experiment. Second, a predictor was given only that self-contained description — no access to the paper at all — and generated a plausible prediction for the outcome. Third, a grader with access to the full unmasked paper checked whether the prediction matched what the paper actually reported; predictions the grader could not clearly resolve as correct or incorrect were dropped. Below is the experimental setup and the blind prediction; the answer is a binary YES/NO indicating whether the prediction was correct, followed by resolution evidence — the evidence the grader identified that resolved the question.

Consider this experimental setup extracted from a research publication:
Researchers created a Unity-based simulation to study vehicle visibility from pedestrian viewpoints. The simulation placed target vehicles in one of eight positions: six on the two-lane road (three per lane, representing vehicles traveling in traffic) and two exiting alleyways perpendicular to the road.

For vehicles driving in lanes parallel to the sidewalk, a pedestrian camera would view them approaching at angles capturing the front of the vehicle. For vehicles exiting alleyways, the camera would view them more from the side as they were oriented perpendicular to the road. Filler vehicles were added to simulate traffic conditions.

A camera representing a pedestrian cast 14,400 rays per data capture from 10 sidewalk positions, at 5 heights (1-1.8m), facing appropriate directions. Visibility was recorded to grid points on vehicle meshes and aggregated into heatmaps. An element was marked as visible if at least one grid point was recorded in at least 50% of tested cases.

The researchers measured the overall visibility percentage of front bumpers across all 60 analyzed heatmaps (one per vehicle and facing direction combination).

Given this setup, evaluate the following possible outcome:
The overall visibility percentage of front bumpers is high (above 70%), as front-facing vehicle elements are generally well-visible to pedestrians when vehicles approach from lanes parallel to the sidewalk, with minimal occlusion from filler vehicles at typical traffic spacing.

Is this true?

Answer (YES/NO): NO